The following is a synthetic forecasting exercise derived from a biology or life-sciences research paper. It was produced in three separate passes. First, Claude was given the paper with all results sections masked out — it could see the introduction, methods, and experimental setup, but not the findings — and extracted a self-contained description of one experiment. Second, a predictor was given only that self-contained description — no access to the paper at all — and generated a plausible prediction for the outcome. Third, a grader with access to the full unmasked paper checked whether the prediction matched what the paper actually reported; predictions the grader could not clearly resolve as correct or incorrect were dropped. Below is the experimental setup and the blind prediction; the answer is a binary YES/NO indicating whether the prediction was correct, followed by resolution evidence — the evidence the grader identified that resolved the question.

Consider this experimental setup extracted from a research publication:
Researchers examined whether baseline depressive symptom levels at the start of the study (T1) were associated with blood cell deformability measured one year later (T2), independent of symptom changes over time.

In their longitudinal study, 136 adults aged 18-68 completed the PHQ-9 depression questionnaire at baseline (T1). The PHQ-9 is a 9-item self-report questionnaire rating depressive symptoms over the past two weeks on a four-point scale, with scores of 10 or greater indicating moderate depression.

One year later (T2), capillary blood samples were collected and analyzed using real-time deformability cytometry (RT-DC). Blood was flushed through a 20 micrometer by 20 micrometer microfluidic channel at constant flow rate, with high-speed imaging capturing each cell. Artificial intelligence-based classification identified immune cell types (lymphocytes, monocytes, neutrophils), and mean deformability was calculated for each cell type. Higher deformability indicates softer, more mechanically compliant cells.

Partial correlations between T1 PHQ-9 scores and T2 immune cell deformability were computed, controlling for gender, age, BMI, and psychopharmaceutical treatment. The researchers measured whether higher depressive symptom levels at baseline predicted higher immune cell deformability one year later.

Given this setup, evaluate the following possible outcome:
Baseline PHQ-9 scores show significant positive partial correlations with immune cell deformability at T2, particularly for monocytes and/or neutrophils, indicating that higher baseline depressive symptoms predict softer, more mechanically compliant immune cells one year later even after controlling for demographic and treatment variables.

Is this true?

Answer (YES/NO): YES